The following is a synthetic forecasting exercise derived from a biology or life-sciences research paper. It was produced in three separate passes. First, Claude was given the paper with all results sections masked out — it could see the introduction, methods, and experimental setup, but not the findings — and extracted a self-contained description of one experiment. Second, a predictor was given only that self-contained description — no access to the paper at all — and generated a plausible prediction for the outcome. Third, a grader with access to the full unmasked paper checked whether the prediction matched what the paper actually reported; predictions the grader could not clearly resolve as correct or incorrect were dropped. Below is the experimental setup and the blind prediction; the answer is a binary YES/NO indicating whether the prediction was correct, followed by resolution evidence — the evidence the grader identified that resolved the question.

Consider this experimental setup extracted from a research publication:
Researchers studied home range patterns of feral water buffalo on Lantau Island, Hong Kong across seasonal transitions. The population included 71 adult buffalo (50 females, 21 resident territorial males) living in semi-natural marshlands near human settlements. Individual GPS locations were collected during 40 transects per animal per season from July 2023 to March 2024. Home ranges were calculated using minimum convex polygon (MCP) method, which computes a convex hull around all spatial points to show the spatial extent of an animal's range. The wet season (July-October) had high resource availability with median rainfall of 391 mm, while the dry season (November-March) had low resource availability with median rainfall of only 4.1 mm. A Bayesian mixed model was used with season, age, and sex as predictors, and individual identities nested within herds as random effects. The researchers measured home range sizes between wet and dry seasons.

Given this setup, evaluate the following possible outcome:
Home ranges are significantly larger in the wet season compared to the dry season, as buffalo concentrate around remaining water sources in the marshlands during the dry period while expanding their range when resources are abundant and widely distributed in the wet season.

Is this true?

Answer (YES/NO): NO